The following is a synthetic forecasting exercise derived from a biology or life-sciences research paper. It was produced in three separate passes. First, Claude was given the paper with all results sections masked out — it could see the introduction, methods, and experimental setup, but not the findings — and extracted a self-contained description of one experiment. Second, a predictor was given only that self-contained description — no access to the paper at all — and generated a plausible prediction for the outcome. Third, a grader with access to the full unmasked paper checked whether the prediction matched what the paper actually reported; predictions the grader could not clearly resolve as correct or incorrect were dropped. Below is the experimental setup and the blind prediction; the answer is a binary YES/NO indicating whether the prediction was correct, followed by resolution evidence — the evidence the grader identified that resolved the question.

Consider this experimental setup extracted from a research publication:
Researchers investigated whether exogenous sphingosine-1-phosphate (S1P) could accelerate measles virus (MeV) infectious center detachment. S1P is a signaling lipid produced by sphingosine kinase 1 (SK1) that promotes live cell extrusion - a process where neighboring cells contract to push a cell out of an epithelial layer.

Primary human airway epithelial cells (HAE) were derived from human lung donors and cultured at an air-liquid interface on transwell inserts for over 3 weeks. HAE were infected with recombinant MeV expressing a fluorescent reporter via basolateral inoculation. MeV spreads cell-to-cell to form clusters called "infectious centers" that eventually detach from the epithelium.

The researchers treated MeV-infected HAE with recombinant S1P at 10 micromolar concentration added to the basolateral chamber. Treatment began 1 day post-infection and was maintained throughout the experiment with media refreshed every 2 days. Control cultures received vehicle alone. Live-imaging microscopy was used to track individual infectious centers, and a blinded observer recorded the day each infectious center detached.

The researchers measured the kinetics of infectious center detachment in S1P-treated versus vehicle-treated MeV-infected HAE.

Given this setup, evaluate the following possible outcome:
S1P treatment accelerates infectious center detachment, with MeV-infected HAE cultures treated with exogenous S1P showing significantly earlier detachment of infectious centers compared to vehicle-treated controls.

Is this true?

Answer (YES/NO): YES